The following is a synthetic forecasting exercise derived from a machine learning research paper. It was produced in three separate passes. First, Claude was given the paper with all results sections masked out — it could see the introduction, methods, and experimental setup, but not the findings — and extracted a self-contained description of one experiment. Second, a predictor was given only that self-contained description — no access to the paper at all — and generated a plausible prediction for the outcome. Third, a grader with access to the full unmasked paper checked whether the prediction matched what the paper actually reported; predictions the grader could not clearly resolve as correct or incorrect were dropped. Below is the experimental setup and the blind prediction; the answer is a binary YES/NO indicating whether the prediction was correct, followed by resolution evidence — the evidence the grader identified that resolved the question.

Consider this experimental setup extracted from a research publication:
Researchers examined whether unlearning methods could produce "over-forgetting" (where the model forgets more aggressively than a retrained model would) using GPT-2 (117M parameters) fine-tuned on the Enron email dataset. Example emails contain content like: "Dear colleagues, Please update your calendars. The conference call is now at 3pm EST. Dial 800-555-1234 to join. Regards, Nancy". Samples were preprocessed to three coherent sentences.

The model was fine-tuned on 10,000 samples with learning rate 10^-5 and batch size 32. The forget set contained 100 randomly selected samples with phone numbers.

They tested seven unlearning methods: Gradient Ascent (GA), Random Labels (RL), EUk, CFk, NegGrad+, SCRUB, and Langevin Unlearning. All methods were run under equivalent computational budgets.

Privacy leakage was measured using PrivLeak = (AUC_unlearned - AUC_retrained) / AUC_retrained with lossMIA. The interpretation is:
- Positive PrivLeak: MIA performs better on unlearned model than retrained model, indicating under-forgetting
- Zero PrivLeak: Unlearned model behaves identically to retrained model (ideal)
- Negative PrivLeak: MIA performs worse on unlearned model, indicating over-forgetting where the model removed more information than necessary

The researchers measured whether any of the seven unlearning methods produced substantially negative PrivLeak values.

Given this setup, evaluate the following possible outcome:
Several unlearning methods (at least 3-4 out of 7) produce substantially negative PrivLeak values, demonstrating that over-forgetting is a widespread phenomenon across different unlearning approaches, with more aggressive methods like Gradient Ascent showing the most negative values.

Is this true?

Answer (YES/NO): NO